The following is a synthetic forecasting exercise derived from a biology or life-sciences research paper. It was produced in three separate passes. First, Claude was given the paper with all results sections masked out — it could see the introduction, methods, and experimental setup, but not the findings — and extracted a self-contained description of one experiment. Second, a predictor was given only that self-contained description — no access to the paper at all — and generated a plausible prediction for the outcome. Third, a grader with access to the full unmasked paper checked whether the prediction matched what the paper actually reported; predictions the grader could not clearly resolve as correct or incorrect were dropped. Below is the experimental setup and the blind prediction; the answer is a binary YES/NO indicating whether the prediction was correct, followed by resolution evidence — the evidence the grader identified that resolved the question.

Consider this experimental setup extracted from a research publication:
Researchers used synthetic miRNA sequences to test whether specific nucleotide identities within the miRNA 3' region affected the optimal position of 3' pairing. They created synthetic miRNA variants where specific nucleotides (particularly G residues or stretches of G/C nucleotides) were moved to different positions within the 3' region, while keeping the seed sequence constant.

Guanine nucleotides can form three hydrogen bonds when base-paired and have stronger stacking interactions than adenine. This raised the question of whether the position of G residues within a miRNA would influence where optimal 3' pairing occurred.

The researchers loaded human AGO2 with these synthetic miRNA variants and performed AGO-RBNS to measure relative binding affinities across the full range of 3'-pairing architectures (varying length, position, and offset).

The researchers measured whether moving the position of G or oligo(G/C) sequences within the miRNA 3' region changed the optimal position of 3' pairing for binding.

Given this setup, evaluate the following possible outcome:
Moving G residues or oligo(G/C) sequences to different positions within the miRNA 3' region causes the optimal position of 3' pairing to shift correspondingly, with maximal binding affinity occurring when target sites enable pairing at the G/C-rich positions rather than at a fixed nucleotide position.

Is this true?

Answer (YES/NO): YES